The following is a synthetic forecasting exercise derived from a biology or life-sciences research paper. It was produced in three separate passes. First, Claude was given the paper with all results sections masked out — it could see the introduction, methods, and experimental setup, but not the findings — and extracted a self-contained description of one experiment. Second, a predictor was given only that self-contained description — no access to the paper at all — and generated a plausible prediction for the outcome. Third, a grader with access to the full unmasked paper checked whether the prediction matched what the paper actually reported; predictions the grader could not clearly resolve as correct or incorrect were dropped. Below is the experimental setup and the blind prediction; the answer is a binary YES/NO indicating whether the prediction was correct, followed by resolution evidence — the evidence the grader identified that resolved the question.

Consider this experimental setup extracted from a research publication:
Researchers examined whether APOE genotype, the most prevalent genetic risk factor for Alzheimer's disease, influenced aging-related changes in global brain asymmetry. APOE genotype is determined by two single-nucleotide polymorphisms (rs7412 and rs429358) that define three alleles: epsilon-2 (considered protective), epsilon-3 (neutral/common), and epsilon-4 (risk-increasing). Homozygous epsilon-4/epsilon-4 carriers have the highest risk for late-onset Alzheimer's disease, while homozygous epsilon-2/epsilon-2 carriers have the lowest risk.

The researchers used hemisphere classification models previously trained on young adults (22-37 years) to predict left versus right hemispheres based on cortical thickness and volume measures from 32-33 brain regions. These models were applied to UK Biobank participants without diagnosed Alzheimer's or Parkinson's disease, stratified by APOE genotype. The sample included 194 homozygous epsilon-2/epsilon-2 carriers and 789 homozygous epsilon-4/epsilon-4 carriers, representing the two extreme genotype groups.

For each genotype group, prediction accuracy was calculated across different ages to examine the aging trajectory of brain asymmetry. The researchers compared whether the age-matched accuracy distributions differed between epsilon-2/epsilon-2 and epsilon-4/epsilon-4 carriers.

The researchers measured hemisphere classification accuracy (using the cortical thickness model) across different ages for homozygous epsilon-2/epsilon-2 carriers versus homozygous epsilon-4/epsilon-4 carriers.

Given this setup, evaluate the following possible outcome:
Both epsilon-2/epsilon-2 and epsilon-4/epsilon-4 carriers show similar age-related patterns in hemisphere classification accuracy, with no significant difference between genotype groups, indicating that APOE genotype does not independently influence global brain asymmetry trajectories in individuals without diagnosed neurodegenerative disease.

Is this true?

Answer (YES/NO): NO